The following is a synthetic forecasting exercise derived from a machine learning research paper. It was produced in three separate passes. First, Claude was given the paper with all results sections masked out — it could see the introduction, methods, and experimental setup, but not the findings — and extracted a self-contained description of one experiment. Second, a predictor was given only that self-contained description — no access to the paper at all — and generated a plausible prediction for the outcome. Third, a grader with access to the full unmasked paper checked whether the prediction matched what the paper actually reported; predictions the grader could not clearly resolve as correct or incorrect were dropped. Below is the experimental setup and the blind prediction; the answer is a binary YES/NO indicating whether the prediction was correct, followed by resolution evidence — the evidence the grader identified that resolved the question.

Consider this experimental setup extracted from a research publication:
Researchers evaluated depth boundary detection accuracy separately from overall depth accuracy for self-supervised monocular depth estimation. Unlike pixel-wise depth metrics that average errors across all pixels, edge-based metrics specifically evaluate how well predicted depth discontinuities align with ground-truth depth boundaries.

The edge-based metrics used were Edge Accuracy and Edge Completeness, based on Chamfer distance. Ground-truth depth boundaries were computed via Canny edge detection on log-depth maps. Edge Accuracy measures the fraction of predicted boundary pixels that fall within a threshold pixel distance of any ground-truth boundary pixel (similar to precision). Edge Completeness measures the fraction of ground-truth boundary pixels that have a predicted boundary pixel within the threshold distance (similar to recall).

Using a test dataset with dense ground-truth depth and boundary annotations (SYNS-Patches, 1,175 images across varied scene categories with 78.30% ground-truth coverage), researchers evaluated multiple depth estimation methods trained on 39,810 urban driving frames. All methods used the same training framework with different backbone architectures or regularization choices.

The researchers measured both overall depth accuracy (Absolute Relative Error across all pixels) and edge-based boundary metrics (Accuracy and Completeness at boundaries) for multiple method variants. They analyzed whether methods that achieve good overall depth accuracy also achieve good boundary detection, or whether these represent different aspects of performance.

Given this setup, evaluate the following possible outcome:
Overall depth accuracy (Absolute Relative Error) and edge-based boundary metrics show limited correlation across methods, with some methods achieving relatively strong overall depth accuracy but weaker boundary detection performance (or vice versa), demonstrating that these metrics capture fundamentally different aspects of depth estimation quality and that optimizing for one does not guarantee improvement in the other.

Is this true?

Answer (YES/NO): YES